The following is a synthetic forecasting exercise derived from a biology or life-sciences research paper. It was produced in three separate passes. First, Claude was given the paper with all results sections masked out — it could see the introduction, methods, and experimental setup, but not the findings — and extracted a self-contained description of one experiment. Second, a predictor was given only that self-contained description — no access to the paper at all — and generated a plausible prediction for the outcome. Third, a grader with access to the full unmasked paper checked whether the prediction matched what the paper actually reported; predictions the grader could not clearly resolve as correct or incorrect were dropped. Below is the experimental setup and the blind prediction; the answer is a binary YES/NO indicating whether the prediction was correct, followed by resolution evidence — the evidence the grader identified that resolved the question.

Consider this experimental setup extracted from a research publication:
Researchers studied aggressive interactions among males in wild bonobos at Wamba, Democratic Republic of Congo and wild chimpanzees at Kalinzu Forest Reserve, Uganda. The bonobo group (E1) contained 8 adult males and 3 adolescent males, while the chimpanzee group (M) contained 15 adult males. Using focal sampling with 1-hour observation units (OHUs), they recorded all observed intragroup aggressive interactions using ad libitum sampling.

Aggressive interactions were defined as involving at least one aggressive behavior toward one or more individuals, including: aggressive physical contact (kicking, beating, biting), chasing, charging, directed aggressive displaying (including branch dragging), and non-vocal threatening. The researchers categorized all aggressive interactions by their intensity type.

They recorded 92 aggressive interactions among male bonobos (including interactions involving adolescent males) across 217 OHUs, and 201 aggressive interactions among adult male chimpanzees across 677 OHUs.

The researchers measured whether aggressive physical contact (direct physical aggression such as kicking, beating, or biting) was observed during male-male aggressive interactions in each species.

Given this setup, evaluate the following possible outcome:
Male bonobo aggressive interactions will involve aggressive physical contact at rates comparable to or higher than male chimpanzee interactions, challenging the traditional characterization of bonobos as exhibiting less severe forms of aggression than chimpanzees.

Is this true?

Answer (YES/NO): NO